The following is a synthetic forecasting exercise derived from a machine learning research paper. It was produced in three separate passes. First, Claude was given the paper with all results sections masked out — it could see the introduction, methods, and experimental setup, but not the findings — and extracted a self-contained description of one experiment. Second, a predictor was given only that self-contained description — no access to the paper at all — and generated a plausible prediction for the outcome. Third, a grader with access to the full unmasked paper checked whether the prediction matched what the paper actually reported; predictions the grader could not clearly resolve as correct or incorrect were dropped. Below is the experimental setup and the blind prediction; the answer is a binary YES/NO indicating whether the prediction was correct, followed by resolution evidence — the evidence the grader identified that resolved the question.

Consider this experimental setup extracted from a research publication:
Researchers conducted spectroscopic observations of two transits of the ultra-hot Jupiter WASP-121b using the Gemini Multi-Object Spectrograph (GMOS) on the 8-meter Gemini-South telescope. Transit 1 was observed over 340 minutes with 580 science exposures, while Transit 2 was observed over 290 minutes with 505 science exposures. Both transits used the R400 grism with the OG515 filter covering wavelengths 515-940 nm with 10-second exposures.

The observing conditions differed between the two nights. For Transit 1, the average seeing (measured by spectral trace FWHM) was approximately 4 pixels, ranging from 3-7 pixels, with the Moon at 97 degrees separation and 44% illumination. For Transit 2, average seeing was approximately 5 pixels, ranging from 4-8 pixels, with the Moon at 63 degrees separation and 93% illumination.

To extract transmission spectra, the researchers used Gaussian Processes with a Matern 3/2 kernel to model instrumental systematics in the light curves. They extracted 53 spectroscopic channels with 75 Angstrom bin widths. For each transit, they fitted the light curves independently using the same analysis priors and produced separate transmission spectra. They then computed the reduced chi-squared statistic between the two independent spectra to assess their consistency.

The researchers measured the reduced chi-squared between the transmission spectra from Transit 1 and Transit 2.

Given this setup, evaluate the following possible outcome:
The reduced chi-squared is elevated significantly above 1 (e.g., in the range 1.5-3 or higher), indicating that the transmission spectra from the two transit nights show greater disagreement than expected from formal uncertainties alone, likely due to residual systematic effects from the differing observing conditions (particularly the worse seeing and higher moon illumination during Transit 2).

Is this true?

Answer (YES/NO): NO